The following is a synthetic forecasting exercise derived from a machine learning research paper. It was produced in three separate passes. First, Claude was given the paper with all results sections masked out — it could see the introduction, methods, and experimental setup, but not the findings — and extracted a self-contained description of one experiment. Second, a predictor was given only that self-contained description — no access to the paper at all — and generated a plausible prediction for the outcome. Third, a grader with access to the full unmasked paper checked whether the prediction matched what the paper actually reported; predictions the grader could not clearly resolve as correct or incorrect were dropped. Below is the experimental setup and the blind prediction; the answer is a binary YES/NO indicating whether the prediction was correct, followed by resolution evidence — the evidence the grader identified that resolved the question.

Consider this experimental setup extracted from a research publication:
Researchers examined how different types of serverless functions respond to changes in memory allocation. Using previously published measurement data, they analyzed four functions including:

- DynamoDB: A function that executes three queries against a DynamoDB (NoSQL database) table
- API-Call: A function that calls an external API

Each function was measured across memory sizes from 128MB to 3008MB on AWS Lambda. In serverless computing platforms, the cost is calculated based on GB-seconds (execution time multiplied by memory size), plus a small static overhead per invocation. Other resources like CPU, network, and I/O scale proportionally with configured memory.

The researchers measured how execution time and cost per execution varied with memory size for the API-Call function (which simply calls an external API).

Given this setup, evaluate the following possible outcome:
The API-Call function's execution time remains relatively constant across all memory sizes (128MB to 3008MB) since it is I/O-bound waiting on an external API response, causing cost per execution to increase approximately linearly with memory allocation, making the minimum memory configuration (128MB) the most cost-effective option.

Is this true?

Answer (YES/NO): YES